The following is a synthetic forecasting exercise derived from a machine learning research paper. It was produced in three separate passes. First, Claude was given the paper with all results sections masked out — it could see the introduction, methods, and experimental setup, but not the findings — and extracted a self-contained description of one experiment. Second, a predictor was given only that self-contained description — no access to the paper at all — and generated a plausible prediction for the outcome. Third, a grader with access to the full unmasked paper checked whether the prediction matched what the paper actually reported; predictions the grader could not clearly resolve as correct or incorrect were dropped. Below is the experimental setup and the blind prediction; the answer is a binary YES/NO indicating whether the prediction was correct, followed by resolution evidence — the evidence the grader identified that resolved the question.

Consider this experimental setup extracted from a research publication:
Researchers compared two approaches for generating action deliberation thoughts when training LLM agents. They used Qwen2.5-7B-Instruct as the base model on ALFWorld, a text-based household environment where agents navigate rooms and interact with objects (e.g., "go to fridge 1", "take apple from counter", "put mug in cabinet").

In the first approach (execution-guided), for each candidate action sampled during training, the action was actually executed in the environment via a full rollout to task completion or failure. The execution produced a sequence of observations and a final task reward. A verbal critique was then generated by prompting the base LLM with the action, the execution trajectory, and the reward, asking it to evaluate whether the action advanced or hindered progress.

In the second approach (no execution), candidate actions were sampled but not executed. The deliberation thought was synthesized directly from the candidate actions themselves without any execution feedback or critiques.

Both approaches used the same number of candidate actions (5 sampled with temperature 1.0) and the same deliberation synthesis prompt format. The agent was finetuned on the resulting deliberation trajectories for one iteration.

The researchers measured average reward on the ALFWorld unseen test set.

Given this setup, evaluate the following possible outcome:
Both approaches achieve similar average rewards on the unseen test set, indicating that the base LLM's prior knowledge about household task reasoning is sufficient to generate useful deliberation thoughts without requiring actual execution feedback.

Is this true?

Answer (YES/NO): NO